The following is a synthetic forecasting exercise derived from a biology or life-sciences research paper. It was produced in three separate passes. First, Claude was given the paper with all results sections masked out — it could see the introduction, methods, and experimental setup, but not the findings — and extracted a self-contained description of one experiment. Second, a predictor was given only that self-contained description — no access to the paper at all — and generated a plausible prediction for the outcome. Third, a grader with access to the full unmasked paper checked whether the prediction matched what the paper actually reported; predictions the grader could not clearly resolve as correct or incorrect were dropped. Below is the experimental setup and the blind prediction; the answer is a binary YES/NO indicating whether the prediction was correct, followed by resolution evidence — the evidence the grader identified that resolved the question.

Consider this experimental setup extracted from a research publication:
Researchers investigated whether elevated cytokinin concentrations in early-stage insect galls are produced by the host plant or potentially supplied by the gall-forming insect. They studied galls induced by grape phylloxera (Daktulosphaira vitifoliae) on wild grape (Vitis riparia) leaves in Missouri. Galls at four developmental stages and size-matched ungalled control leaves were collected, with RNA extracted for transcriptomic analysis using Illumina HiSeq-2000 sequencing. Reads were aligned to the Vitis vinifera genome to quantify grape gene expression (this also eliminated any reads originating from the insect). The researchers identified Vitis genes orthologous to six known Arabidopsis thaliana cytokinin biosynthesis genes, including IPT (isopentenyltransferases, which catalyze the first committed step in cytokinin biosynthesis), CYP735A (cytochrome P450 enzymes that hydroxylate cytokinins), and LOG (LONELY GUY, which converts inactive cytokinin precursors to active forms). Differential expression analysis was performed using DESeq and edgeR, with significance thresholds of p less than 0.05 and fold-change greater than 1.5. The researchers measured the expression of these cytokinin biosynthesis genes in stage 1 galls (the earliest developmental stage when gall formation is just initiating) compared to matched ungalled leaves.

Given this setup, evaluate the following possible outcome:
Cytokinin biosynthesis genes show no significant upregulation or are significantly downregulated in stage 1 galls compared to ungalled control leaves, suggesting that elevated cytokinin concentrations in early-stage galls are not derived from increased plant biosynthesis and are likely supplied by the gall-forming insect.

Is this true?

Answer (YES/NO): YES